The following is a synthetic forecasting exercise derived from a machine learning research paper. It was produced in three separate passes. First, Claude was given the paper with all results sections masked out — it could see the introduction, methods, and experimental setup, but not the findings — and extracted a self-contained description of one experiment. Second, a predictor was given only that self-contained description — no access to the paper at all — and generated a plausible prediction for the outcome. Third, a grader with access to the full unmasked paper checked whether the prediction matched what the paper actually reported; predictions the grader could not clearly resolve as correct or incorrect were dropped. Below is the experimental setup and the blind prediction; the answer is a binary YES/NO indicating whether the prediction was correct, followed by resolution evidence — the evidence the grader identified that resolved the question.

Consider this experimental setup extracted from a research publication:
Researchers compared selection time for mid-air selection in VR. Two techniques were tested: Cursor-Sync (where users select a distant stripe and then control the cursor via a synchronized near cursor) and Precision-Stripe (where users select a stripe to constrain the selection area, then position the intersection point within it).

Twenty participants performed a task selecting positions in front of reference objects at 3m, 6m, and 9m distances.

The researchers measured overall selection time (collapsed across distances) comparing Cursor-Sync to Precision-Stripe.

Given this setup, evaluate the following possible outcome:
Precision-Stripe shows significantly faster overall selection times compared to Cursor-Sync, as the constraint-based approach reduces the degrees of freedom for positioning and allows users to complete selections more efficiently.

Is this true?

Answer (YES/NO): NO